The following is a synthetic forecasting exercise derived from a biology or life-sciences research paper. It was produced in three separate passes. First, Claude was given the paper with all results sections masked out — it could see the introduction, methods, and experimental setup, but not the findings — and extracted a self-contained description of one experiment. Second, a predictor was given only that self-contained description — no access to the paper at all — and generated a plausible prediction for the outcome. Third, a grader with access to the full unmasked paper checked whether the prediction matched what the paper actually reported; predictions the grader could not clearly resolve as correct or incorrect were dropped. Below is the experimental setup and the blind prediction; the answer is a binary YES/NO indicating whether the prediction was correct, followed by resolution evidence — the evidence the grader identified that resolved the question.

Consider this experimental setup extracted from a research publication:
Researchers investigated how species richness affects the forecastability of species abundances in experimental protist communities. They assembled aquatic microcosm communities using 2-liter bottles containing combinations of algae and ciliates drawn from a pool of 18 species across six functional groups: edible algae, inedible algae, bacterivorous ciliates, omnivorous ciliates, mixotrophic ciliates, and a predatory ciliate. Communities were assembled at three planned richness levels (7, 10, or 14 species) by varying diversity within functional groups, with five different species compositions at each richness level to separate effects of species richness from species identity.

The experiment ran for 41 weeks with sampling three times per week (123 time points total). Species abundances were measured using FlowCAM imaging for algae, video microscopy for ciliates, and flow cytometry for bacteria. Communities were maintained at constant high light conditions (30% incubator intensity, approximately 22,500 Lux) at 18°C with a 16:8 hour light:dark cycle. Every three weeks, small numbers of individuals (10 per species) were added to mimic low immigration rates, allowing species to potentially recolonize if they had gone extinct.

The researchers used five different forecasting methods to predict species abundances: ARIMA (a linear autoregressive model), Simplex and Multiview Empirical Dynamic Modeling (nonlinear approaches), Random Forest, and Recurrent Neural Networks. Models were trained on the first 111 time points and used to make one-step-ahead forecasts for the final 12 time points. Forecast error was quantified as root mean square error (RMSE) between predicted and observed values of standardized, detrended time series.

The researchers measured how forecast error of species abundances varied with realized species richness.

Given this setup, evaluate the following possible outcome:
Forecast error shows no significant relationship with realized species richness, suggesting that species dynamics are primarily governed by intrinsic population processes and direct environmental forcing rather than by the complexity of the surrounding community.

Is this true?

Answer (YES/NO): NO